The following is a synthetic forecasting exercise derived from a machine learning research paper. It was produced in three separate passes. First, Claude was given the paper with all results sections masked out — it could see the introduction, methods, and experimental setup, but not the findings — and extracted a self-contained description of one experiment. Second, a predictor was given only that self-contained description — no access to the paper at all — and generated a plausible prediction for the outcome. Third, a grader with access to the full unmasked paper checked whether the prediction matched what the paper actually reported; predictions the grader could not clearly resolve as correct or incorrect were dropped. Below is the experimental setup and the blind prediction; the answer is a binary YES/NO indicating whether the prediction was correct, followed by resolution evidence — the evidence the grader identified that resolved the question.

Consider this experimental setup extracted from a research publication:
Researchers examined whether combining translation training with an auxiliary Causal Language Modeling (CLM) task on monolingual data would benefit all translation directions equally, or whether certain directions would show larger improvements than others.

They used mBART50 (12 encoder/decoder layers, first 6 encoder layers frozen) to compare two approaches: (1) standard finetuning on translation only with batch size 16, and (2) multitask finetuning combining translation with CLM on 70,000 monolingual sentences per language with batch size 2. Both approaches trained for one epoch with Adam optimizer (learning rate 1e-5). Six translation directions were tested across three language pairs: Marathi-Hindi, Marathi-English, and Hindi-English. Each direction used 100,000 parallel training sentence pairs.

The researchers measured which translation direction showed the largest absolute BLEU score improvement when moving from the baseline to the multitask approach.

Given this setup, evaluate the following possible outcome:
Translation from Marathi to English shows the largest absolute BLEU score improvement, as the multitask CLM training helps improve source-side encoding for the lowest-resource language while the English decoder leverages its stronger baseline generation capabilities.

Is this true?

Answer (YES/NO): NO